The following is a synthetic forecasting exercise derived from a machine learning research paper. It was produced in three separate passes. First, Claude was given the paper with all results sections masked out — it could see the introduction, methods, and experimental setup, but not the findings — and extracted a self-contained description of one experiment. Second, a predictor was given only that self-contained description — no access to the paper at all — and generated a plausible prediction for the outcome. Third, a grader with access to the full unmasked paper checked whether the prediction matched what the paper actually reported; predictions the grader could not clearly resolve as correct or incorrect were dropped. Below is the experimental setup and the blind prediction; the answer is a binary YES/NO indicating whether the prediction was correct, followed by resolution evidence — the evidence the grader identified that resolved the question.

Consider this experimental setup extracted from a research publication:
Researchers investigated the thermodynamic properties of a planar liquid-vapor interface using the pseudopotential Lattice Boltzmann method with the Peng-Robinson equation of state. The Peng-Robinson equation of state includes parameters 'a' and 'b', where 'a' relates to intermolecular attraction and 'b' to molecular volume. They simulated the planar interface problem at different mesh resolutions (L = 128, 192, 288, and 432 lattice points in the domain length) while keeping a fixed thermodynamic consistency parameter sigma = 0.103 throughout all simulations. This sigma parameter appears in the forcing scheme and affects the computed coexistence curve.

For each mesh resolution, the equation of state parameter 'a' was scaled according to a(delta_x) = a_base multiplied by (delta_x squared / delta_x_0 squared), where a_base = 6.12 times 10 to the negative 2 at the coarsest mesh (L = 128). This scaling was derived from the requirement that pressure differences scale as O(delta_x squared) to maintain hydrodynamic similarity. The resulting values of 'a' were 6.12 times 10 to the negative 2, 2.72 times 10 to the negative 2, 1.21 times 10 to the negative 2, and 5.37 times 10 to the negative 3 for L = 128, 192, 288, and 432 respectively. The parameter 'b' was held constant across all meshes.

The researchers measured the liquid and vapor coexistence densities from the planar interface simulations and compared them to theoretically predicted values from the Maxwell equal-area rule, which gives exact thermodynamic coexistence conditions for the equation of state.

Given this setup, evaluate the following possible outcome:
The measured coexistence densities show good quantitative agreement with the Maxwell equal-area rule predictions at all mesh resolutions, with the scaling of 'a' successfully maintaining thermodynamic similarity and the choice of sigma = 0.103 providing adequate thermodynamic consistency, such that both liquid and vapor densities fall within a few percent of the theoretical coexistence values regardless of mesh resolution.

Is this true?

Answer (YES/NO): NO